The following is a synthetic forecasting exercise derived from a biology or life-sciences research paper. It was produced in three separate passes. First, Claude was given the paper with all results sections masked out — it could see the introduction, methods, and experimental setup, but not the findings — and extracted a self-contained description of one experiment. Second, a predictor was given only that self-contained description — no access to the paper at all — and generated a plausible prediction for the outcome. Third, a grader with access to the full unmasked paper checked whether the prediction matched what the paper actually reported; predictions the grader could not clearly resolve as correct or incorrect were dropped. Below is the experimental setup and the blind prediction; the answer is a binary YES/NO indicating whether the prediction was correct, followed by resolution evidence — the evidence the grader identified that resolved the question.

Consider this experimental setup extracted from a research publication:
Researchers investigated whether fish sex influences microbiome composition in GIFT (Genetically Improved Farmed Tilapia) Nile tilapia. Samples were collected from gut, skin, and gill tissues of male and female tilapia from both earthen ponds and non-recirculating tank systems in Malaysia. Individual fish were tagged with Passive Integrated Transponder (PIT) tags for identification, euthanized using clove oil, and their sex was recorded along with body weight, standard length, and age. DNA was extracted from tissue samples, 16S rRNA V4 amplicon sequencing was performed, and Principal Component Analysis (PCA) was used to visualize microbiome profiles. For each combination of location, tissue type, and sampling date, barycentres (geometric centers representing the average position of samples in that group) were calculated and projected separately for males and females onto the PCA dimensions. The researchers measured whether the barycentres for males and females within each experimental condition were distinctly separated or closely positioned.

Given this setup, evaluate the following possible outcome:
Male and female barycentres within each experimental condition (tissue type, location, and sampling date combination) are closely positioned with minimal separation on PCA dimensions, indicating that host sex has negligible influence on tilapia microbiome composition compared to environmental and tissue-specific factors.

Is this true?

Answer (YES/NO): YES